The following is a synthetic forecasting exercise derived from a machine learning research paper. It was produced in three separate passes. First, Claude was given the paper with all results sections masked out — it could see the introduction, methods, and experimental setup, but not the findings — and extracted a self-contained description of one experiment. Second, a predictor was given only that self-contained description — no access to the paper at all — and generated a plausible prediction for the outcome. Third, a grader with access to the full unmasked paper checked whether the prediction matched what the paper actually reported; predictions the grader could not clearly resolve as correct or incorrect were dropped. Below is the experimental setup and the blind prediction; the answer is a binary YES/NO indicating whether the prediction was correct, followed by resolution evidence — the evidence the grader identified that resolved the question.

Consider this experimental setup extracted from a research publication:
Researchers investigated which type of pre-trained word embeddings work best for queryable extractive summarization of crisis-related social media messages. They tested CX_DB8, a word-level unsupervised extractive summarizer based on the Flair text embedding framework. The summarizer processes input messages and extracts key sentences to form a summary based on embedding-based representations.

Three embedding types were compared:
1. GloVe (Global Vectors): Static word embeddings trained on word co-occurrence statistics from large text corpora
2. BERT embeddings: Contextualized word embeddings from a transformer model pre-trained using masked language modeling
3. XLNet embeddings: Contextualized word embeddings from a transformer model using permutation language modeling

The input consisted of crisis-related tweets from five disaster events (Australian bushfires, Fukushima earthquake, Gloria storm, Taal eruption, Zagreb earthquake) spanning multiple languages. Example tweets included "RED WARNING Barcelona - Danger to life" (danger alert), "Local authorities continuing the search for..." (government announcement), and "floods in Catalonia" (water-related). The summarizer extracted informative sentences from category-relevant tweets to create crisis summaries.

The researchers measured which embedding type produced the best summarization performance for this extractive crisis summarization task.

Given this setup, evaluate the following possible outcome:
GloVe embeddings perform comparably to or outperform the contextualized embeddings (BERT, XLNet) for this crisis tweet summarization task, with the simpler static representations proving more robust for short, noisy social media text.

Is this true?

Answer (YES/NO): YES